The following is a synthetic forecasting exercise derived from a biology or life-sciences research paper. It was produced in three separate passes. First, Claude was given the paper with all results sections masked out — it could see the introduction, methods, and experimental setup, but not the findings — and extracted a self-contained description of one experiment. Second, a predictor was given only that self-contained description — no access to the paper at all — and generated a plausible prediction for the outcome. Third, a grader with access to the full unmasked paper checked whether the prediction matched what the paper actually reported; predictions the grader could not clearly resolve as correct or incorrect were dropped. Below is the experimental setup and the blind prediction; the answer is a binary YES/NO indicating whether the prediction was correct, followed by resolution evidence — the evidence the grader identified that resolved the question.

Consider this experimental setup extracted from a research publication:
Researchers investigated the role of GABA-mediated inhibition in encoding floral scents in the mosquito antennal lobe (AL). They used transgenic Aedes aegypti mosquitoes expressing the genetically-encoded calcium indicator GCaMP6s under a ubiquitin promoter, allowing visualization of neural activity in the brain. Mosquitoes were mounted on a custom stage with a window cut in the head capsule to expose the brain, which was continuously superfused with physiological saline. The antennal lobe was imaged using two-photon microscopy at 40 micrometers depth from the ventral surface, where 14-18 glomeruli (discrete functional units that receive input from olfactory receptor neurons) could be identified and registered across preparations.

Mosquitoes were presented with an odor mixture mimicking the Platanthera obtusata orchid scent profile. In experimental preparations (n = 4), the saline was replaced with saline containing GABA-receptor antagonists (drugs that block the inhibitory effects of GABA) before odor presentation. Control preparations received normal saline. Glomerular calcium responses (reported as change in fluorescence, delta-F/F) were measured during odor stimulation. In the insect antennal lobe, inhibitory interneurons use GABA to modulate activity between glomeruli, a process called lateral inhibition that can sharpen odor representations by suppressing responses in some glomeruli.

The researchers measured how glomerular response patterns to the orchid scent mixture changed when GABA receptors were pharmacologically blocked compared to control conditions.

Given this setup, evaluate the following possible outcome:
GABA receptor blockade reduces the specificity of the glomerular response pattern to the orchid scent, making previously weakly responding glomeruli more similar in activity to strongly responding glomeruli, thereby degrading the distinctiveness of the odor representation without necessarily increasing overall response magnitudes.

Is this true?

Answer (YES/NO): NO